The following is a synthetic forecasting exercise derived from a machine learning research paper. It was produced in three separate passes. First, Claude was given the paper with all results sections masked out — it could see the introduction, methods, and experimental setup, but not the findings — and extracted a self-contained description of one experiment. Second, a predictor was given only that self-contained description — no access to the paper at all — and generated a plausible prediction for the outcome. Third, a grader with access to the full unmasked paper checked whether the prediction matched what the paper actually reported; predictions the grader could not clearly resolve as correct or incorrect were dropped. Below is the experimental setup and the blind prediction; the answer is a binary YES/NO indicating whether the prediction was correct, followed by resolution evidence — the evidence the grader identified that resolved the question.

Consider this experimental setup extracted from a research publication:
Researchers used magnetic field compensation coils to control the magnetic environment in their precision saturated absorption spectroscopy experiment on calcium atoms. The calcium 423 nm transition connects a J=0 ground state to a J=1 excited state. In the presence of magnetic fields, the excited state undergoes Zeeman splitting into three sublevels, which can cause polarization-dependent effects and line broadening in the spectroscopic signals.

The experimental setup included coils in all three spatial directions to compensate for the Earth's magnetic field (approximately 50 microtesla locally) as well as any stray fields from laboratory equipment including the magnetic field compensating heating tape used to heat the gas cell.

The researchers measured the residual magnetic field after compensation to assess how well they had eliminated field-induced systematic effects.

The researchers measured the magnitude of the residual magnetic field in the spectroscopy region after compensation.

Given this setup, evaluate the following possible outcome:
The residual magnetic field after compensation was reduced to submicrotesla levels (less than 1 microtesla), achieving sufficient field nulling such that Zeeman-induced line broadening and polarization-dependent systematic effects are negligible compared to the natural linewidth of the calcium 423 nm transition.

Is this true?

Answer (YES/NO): NO